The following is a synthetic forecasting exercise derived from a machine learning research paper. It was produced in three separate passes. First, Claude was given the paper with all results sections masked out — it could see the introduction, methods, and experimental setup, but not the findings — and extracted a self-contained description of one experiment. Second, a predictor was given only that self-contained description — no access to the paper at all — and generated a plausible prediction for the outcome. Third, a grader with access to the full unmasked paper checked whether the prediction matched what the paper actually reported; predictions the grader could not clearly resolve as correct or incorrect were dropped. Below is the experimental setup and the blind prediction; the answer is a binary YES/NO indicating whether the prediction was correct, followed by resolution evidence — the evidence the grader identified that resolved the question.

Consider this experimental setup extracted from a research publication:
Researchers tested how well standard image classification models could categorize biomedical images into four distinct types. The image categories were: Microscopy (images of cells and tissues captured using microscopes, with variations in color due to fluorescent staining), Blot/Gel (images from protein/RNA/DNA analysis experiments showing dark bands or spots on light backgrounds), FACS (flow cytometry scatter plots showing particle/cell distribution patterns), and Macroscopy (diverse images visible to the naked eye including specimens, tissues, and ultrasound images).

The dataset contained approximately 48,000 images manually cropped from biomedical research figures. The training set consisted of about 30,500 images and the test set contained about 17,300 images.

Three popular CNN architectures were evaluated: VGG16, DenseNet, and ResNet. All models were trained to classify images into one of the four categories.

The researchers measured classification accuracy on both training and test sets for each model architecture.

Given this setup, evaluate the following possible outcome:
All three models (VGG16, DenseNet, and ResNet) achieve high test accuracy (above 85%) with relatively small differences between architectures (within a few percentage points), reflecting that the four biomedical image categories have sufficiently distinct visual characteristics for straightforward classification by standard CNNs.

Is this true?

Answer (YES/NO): YES